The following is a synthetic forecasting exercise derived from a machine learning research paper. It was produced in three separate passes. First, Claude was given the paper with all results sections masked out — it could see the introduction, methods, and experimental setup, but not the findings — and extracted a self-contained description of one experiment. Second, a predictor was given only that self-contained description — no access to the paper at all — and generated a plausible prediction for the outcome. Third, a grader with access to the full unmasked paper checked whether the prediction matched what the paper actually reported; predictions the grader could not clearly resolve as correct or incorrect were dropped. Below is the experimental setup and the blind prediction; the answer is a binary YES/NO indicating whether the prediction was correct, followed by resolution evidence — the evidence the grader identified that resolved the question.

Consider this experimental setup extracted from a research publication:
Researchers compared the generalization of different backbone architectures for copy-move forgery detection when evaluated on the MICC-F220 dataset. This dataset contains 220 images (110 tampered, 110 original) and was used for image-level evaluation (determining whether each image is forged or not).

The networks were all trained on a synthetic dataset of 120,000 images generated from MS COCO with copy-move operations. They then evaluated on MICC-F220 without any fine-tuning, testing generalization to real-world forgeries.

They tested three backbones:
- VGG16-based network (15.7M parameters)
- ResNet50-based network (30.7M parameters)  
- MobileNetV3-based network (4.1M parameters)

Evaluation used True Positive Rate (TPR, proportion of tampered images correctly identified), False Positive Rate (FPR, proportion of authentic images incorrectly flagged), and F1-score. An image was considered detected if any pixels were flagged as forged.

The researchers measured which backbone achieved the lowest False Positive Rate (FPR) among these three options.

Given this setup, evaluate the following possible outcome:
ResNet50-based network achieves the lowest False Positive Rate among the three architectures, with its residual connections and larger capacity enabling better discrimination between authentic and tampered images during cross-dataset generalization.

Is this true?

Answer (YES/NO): NO